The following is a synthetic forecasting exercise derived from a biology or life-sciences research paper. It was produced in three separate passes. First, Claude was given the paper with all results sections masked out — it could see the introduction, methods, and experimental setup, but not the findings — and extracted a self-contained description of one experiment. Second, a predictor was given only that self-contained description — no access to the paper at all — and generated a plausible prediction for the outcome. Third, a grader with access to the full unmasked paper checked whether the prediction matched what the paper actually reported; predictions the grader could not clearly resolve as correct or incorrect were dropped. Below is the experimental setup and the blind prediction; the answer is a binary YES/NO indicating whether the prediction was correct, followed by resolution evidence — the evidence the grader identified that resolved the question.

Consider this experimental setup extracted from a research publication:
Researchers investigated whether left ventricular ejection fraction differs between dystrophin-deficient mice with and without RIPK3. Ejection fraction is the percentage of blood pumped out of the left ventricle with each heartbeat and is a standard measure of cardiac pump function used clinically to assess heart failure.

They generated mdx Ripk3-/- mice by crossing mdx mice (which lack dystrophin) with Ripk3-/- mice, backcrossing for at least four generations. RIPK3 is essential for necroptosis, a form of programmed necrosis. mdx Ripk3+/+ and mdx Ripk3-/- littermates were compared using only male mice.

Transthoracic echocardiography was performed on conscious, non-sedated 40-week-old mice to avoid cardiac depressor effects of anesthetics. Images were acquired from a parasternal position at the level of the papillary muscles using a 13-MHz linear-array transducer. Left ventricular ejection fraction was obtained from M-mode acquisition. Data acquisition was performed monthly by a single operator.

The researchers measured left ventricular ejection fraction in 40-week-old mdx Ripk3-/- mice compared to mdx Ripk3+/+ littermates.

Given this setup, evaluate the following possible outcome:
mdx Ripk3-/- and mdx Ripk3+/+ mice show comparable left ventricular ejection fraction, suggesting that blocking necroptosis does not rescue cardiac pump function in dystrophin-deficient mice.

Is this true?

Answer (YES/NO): YES